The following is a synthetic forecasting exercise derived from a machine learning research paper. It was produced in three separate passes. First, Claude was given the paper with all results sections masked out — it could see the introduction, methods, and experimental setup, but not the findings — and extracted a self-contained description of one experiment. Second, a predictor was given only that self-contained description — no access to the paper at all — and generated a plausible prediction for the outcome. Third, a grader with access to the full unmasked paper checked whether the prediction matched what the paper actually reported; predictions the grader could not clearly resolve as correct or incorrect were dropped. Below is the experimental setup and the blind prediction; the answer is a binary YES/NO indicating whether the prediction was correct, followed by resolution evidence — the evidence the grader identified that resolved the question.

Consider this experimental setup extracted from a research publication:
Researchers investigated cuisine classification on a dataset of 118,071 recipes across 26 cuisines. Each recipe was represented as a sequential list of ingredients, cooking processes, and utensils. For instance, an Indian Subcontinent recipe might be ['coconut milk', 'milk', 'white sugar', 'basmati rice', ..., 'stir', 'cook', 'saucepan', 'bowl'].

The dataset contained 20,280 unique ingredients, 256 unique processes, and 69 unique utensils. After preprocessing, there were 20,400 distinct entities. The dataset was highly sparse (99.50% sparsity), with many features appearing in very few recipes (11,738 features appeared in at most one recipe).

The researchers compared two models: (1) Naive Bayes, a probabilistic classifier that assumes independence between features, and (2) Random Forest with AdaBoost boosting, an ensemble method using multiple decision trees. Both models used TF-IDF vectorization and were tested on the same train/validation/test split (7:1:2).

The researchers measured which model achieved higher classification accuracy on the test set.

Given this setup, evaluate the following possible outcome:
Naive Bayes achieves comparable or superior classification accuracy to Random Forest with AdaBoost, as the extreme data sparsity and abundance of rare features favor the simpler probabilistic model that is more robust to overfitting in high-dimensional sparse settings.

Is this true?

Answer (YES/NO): YES